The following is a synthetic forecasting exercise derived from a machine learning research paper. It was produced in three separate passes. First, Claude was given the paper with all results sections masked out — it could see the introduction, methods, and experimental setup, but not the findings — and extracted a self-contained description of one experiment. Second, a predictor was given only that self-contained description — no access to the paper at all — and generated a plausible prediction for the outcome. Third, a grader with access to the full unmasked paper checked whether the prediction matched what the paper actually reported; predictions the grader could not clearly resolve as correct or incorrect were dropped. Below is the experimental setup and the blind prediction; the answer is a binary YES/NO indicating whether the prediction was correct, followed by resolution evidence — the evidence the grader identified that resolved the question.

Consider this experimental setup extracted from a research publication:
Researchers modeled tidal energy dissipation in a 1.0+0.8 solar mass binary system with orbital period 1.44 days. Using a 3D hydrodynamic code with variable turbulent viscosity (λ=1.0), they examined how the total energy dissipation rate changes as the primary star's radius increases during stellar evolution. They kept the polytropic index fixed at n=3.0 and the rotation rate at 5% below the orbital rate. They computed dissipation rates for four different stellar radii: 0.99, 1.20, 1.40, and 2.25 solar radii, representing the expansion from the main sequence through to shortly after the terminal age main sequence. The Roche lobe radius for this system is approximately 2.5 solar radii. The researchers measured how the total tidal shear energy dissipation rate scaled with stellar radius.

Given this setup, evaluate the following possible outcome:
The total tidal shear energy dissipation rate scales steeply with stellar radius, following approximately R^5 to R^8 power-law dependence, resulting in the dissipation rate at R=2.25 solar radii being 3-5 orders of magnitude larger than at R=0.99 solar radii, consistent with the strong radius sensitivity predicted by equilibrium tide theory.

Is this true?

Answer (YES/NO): NO